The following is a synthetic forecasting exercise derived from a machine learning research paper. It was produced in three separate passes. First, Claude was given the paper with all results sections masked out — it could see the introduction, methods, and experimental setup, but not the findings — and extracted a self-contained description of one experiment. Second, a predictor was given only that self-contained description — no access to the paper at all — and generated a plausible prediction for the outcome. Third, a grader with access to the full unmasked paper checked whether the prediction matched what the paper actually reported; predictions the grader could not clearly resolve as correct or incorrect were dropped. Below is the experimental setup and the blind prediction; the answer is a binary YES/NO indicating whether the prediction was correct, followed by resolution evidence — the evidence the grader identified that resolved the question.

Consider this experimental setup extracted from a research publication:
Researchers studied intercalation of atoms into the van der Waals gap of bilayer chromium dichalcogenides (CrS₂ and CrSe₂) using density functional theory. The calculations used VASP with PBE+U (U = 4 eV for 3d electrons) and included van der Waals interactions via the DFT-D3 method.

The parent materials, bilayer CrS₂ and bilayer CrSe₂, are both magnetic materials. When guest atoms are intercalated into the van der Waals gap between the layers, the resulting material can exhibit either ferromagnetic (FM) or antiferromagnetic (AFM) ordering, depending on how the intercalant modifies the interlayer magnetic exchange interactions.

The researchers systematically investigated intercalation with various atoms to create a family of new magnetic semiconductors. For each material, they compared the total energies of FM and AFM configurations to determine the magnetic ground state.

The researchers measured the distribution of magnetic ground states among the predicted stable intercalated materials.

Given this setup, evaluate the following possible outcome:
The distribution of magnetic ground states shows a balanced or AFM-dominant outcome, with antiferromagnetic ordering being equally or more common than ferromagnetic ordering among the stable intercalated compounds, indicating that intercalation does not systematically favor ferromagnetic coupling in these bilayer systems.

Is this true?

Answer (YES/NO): NO